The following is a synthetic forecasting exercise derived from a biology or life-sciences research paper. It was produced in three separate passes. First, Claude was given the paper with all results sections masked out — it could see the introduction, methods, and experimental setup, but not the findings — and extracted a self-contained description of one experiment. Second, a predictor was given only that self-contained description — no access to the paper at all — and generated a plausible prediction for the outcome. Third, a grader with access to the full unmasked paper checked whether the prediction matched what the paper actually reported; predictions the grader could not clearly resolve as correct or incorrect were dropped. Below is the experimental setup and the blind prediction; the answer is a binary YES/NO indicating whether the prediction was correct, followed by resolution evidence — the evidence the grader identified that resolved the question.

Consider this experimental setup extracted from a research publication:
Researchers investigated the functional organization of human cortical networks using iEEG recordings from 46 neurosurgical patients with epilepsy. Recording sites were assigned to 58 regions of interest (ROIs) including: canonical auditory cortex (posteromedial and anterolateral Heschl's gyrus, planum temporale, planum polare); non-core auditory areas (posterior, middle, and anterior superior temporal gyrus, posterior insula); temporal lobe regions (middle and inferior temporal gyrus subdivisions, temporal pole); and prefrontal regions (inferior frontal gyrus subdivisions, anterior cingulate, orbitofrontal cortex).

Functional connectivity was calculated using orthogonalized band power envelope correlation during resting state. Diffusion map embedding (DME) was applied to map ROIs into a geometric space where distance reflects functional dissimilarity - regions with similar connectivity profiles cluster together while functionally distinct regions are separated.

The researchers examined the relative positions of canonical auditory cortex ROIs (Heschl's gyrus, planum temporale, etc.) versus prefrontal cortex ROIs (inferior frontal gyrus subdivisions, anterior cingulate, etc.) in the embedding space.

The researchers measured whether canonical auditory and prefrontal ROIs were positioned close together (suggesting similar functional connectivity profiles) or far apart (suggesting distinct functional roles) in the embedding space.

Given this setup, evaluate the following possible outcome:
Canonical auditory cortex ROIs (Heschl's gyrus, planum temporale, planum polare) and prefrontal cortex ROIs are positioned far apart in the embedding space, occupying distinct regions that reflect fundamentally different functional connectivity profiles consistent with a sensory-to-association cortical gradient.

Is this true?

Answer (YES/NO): YES